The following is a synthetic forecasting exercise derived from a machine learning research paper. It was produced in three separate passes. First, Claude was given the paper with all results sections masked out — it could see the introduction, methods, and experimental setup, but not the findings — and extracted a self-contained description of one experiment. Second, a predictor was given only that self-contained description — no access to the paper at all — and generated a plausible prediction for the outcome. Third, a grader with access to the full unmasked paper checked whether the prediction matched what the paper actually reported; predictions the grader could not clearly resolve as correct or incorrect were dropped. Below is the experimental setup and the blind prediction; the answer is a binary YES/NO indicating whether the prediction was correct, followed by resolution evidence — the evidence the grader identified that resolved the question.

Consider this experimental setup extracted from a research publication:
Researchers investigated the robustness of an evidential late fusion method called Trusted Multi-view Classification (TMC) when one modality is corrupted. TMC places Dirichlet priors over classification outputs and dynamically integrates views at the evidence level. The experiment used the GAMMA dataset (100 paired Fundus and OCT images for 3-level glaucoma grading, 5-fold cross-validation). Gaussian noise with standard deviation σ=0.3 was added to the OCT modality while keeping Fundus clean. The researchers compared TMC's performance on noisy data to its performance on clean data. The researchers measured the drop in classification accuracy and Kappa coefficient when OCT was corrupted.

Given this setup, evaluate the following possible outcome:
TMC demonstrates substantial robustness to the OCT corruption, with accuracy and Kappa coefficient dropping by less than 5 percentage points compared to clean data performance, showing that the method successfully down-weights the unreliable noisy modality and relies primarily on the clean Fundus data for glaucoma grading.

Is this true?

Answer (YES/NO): NO